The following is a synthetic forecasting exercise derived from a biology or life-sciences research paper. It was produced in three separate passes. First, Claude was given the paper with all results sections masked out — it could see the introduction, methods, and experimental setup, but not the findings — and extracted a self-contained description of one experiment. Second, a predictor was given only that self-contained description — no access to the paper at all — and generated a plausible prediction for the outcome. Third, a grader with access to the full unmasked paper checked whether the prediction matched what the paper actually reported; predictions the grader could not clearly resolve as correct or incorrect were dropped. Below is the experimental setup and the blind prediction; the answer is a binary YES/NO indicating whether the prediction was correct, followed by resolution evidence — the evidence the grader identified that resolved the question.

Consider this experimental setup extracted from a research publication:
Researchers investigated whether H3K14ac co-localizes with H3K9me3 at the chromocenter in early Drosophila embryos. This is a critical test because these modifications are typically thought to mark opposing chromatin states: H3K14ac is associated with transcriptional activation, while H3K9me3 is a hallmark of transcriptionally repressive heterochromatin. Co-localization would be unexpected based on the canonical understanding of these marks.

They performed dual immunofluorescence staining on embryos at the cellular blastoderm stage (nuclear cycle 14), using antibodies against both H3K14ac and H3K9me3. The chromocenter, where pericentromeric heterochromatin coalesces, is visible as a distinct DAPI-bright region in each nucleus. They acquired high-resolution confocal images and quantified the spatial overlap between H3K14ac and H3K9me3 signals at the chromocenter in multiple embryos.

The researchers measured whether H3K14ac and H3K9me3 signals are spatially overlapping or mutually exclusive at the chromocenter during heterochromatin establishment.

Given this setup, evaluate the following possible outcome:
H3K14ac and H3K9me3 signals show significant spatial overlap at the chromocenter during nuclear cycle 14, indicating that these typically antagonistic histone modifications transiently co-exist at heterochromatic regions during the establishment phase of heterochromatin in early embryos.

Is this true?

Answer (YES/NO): YES